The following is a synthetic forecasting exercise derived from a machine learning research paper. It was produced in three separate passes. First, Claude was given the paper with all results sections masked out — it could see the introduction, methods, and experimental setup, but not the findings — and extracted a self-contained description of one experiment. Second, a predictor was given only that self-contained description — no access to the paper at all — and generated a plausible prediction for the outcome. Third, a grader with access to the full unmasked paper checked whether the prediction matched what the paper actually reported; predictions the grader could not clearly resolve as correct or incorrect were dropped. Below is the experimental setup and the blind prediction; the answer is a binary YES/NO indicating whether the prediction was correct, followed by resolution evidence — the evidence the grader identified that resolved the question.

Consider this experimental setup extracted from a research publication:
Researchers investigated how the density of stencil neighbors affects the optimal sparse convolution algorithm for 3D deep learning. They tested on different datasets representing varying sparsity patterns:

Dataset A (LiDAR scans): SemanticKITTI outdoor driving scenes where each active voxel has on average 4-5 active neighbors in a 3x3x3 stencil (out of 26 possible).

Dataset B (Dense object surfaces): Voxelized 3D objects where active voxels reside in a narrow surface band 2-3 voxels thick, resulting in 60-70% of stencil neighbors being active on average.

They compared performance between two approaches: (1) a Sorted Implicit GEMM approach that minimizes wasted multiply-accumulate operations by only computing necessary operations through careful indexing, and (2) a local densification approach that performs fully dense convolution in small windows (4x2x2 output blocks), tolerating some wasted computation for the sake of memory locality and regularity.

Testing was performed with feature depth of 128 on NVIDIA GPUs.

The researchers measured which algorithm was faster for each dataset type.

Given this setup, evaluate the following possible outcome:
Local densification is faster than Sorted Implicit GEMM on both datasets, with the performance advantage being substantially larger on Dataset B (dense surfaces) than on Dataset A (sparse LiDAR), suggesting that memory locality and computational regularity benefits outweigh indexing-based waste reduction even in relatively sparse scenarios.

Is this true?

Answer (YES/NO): NO